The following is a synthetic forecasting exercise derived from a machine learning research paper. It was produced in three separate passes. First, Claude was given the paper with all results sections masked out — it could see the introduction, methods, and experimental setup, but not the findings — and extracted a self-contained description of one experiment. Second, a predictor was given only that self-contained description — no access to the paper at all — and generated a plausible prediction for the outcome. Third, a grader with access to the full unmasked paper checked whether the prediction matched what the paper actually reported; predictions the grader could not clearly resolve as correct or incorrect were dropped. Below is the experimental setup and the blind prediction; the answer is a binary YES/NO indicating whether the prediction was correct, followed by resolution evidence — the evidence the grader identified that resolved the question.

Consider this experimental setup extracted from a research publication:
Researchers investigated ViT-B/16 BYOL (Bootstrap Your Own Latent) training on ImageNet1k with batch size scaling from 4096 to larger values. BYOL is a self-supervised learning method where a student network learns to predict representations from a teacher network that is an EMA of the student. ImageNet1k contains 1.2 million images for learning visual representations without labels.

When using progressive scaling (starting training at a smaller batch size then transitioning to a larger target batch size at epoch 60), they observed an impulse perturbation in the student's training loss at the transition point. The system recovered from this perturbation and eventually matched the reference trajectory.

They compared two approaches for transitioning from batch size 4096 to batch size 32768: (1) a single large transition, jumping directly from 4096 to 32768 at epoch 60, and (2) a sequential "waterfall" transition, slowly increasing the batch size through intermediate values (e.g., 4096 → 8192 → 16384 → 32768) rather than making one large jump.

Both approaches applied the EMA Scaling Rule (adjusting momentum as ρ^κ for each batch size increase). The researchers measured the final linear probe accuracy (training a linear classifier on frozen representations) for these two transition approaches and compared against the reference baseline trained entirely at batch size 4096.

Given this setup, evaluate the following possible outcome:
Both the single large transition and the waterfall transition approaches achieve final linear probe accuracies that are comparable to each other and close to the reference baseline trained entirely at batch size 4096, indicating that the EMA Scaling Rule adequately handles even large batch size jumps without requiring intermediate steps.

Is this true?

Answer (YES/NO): NO